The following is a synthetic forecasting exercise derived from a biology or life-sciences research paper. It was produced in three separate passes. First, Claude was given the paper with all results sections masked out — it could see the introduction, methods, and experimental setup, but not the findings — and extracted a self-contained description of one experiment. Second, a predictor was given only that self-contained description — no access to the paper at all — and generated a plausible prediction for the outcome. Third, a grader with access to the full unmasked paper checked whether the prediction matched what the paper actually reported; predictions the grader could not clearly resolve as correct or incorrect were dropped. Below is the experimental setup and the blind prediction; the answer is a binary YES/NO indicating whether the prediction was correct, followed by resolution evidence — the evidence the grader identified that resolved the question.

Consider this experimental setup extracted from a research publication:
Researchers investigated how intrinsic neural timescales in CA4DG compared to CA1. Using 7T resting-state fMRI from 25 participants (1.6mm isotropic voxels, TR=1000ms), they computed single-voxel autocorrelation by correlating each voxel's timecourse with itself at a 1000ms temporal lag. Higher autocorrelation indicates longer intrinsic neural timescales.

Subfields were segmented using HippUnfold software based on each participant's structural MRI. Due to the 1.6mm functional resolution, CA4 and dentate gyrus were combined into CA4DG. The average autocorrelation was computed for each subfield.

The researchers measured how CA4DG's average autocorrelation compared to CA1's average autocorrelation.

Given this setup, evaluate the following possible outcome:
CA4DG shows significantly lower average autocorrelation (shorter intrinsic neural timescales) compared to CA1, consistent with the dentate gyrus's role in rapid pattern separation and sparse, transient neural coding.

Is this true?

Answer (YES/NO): NO